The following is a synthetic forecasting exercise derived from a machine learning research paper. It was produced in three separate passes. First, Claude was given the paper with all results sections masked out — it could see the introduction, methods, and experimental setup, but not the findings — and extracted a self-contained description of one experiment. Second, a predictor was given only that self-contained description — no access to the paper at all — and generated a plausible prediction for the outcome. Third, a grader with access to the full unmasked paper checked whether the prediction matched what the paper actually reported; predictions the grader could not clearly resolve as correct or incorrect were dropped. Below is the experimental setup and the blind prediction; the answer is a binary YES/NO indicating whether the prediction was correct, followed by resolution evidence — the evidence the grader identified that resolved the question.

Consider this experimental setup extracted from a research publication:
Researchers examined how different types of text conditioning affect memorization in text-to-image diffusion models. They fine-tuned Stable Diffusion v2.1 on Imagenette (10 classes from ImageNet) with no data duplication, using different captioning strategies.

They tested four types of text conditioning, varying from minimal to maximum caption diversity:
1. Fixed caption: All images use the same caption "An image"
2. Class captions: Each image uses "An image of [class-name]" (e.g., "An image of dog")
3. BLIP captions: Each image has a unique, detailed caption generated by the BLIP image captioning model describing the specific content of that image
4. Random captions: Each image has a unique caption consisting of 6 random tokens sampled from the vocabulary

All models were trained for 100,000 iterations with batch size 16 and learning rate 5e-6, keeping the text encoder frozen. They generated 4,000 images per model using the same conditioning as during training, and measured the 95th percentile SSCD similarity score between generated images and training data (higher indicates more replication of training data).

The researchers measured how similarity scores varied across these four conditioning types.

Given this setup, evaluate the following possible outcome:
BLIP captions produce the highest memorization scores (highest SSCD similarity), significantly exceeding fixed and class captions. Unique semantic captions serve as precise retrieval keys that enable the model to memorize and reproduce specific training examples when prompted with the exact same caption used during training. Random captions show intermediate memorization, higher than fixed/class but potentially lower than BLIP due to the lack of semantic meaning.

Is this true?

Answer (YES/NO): YES